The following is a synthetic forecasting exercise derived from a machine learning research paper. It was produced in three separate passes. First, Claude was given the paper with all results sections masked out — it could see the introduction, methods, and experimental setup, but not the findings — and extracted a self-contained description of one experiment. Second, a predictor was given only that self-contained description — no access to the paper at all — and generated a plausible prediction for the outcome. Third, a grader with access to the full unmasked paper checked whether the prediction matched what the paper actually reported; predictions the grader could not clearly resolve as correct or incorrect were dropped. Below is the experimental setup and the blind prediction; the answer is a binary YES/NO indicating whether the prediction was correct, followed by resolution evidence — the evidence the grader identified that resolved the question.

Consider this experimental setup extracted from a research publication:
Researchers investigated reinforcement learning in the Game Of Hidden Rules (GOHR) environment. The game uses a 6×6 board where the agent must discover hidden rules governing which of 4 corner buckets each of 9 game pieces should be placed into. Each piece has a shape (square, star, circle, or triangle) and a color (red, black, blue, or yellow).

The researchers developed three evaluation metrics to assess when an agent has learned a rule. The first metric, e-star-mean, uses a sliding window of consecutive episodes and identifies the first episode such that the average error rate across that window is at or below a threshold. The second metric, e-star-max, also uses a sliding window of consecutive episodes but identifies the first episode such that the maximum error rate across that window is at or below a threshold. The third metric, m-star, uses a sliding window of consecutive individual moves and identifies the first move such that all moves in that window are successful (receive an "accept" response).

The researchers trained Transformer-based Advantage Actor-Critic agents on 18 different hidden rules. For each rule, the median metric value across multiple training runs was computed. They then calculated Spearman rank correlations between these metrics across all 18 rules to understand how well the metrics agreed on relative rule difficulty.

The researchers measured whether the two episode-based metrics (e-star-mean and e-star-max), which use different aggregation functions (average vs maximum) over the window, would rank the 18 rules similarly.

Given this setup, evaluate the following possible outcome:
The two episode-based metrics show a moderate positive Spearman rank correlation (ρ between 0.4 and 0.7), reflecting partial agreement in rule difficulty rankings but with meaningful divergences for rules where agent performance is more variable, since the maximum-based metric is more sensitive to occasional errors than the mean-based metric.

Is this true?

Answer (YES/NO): NO